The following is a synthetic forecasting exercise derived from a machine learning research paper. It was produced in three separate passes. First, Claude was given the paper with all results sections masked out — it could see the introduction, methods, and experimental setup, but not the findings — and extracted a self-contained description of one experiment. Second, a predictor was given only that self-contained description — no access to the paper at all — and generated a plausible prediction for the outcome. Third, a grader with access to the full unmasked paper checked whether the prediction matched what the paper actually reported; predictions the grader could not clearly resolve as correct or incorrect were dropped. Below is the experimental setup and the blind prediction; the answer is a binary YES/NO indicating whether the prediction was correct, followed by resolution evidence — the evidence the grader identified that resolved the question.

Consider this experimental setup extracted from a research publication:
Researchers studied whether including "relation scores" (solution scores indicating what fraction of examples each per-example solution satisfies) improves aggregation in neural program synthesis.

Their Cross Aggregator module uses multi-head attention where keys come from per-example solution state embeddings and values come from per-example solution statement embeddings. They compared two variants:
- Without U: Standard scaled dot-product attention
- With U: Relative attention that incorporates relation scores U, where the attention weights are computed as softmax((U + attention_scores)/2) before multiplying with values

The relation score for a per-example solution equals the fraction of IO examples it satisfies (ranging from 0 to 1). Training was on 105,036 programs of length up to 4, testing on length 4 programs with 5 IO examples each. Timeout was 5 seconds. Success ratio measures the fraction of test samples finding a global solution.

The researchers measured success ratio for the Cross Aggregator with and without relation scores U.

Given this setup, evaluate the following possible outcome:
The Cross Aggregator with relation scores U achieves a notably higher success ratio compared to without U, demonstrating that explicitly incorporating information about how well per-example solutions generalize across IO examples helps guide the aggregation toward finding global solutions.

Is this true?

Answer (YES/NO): NO